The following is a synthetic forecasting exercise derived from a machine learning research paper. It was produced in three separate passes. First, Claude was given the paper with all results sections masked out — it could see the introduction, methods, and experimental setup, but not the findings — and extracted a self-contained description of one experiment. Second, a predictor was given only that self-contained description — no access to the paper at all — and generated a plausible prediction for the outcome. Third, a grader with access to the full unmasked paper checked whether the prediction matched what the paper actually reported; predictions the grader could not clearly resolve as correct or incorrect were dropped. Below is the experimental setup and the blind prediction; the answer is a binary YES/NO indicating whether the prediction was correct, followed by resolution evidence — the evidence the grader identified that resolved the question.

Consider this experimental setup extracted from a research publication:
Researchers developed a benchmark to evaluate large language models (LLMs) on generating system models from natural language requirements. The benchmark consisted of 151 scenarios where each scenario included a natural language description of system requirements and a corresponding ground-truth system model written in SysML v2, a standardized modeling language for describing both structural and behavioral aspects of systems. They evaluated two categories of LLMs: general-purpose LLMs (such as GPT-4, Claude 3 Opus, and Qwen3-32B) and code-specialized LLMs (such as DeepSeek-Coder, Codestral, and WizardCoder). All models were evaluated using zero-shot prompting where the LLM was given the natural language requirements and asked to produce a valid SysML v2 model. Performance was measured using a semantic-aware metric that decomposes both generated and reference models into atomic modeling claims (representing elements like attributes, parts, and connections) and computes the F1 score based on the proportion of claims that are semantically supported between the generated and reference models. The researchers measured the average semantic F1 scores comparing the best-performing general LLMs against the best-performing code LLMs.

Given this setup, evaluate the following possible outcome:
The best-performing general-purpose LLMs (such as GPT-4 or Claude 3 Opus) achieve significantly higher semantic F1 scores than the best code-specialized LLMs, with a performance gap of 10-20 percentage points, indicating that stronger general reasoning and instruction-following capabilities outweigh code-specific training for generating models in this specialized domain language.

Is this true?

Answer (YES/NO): NO